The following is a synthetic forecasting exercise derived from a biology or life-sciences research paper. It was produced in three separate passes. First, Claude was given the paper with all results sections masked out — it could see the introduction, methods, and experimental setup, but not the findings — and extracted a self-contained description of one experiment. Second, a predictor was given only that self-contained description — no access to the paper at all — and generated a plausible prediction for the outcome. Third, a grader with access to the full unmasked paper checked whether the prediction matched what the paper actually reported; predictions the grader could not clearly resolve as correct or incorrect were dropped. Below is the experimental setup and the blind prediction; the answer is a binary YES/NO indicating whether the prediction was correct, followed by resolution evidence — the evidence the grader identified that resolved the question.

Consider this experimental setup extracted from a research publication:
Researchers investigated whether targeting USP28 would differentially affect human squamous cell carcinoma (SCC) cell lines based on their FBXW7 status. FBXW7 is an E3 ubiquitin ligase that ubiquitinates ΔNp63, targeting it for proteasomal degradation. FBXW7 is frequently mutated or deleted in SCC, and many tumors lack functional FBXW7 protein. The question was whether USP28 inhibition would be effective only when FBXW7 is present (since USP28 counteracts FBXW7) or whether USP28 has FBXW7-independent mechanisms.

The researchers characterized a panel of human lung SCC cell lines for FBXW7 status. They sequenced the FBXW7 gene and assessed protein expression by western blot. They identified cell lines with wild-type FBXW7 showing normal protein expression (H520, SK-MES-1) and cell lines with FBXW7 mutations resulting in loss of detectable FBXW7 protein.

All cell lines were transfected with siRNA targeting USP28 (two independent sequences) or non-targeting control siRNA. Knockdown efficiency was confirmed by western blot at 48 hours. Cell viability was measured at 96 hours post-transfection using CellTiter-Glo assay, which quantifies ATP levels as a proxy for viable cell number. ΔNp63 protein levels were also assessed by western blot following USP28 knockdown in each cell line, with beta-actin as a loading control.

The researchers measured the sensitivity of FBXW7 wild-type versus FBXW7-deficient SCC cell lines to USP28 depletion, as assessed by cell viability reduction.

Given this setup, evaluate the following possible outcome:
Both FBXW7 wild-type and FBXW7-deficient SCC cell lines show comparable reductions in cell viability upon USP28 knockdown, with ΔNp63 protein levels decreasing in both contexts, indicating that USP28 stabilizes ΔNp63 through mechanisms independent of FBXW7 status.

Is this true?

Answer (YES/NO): YES